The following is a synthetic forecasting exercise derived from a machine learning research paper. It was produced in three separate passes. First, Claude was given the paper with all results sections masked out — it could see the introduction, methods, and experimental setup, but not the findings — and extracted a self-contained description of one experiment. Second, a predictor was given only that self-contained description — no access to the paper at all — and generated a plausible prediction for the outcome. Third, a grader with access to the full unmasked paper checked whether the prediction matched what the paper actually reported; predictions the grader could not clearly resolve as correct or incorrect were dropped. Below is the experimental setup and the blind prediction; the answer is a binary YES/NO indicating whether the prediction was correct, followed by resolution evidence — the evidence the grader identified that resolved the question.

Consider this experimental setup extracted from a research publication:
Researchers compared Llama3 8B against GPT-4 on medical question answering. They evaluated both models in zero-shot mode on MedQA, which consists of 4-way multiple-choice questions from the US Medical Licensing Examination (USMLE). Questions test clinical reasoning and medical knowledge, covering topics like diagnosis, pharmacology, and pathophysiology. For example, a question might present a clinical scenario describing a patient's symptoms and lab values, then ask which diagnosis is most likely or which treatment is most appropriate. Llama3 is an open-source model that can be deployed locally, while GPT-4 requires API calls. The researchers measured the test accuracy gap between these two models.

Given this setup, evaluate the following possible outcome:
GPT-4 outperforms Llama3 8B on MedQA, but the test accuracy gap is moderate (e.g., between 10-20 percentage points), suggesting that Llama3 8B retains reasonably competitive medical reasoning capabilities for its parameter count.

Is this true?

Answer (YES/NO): NO